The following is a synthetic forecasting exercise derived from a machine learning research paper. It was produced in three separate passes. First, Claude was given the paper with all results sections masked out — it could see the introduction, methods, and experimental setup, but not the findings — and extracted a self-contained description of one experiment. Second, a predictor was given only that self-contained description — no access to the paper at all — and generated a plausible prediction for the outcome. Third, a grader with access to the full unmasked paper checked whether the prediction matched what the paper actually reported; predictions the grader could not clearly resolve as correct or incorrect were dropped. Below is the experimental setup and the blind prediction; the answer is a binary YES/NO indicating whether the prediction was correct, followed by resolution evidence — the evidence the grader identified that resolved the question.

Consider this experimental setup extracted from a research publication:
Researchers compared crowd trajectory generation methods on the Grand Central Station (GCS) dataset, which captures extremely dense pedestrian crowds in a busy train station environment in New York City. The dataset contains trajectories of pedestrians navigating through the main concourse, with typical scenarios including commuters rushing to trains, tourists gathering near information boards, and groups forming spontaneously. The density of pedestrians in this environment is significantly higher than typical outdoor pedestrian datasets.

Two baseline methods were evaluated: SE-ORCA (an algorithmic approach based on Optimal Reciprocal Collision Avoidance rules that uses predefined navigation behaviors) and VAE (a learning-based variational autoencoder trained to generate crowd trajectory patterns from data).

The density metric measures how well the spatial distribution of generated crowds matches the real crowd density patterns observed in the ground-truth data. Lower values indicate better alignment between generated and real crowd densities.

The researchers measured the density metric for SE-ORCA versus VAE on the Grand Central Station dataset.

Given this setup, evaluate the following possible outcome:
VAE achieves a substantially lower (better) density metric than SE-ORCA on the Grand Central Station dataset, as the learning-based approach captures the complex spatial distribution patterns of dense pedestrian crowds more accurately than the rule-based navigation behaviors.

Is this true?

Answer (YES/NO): YES